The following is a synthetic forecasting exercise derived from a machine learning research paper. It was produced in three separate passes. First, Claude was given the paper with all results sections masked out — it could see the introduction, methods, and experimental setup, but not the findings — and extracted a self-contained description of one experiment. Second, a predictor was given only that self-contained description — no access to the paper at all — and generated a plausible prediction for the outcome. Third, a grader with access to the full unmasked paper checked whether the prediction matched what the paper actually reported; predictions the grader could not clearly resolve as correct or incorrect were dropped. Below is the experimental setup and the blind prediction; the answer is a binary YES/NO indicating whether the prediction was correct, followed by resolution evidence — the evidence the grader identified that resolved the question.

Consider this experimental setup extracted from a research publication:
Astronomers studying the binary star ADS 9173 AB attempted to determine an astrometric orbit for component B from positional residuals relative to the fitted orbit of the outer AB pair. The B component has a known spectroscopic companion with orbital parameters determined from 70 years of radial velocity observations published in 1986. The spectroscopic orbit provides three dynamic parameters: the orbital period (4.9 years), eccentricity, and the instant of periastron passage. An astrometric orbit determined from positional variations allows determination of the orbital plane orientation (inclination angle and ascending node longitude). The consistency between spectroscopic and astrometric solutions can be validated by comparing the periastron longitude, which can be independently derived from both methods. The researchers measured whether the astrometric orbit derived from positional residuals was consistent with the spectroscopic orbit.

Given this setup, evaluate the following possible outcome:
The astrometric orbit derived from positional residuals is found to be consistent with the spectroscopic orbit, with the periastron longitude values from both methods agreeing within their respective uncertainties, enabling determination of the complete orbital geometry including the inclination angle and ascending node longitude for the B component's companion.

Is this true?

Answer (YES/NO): YES